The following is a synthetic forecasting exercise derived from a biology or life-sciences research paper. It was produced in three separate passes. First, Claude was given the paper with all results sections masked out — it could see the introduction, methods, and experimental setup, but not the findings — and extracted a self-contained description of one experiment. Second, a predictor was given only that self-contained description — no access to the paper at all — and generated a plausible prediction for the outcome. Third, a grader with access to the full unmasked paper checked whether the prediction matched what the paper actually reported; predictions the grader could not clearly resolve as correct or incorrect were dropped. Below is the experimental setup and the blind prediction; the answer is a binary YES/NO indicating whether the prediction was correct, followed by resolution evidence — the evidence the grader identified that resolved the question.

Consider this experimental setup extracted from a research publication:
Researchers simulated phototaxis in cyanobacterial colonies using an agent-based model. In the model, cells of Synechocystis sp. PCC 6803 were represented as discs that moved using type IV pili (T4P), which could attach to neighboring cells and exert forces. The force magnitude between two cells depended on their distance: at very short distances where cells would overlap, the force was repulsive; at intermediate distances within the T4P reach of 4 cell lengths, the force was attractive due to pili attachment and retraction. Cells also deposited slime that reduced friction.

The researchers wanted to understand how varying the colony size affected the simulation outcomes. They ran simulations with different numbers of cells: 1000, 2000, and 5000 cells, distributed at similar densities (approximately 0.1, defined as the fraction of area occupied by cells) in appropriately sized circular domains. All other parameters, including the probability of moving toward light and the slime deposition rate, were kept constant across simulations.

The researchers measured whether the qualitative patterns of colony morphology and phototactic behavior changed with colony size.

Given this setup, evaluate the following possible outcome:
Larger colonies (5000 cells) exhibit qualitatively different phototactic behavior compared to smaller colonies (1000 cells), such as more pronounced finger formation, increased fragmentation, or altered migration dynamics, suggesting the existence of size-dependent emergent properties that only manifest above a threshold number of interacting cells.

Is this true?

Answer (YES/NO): NO